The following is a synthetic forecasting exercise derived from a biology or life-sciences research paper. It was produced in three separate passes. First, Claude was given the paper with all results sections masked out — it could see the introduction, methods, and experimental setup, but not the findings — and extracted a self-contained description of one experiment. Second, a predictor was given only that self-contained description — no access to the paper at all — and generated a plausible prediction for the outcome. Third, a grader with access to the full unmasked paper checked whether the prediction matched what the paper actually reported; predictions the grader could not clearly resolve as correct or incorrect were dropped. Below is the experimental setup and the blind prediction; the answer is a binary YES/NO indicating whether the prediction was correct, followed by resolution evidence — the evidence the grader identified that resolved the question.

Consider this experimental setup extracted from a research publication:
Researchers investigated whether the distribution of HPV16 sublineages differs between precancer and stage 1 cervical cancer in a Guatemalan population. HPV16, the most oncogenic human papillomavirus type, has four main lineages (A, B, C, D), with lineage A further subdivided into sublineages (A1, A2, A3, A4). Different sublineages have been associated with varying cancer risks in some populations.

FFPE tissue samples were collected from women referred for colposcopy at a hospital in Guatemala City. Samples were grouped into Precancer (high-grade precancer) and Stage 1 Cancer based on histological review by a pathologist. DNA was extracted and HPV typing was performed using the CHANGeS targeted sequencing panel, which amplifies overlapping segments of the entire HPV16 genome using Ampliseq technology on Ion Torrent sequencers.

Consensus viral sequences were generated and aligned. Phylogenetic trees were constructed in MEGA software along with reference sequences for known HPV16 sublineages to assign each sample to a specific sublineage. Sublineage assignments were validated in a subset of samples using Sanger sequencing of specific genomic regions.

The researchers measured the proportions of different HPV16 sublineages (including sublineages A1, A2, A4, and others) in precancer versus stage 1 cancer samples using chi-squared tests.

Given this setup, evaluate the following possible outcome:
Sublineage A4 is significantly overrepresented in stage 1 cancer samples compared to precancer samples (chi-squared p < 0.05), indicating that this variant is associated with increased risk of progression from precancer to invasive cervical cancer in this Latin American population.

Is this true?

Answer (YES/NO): NO